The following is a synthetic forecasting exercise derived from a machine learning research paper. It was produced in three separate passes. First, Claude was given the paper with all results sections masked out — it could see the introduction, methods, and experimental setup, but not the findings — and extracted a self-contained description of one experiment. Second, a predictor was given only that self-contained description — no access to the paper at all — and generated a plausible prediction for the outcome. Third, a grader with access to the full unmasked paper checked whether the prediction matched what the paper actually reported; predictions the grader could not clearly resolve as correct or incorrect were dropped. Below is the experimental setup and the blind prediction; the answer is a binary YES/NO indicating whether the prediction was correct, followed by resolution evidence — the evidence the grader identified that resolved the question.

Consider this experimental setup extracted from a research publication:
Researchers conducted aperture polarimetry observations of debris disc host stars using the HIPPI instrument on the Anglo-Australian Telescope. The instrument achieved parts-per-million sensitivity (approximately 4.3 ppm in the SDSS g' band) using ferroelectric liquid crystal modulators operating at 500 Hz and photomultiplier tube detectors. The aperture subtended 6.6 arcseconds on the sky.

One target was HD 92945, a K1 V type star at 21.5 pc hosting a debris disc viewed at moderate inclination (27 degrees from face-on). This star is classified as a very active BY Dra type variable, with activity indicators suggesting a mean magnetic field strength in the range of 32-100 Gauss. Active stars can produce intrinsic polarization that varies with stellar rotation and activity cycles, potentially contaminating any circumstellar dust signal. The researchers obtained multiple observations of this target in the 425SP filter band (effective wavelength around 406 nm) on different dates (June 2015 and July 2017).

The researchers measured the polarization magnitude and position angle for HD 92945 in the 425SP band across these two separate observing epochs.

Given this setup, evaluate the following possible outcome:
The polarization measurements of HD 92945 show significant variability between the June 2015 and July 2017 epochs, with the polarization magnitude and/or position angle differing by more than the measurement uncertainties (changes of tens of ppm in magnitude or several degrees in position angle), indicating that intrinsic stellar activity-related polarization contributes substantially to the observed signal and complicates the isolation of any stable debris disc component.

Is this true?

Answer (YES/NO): YES